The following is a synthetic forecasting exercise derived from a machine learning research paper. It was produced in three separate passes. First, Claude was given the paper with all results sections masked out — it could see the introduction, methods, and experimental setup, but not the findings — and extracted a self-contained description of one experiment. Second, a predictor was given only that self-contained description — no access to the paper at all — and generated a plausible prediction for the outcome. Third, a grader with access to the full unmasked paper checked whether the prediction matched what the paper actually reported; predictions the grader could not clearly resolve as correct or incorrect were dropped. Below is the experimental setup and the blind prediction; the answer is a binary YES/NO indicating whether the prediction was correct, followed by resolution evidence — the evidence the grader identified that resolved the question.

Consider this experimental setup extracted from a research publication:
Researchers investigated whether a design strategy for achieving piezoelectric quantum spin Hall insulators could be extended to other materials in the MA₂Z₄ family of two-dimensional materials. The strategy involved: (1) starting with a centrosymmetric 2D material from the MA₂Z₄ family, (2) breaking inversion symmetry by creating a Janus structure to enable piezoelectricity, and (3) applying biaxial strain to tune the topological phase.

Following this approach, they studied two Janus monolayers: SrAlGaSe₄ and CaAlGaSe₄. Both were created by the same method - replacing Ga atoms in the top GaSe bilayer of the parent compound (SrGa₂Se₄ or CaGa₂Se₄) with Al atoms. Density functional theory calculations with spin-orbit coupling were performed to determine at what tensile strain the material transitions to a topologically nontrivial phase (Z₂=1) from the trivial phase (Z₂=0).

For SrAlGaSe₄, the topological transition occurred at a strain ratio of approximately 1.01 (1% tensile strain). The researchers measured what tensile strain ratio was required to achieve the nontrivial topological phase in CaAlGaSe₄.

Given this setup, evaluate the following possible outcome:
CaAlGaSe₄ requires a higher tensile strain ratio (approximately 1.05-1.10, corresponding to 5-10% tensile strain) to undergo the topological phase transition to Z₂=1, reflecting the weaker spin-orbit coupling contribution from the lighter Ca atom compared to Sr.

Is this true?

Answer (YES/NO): NO